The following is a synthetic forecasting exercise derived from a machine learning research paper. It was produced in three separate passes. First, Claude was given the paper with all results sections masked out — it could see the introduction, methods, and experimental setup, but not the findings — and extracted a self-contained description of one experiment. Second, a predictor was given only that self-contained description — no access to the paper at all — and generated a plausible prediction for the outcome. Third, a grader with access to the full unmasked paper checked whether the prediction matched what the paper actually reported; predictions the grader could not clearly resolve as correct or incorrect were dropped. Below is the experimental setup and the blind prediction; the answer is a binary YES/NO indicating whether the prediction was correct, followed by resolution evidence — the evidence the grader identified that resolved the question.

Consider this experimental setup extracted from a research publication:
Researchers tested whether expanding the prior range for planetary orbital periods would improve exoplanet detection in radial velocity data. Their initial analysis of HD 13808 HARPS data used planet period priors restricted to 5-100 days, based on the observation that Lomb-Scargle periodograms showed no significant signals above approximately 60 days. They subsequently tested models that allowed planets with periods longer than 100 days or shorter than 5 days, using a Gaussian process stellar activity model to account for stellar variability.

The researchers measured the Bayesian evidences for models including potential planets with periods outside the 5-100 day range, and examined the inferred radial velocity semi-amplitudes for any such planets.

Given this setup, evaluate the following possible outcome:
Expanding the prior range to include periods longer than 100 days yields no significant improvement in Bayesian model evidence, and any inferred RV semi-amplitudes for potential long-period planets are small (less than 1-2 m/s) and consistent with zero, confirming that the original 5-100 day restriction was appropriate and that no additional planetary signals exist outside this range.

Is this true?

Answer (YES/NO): YES